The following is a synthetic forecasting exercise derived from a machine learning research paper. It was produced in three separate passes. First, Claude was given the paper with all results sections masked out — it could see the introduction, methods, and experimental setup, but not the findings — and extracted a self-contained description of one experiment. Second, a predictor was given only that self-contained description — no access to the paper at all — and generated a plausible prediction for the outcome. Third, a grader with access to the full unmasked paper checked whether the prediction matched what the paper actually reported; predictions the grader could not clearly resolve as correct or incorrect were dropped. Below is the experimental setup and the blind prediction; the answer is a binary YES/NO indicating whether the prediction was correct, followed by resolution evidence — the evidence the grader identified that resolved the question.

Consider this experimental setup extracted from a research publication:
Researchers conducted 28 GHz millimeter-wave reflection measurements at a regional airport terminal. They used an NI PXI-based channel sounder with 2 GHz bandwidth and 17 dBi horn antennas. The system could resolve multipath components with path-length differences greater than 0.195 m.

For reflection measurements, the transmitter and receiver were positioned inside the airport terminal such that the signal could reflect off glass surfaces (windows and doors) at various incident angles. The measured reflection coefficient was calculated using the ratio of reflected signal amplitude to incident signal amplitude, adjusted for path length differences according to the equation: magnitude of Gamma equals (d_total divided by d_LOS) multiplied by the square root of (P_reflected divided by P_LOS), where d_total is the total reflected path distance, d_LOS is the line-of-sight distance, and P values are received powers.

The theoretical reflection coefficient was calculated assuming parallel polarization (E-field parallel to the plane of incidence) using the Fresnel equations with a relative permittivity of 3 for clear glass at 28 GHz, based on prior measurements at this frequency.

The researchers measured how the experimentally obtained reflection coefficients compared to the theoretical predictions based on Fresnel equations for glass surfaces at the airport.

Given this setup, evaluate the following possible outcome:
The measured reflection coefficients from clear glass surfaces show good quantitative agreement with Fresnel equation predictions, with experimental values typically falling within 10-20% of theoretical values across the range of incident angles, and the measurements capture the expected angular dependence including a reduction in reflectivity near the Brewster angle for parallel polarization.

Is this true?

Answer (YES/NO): NO